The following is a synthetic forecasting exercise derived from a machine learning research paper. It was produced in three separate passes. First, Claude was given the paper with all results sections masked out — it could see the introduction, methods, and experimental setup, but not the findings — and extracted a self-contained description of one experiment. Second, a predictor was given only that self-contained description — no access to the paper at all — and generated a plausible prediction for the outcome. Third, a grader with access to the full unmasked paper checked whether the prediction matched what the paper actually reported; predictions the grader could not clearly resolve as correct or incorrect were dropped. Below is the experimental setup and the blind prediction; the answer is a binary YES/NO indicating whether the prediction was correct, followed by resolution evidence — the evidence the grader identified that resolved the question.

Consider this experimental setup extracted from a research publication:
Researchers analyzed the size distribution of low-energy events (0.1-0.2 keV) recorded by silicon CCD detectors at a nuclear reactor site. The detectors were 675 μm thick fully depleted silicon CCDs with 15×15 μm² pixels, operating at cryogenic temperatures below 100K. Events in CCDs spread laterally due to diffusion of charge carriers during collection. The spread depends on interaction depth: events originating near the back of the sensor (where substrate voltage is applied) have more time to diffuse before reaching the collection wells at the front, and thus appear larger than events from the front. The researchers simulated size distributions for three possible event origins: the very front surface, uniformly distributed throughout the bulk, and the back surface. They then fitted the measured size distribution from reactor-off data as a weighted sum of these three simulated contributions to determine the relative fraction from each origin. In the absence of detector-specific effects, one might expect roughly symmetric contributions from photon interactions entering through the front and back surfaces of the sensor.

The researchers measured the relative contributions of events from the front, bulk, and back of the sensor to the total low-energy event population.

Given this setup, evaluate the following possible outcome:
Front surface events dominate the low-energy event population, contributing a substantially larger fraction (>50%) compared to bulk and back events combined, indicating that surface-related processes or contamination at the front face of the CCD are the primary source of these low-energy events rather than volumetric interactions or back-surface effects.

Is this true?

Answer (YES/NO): NO